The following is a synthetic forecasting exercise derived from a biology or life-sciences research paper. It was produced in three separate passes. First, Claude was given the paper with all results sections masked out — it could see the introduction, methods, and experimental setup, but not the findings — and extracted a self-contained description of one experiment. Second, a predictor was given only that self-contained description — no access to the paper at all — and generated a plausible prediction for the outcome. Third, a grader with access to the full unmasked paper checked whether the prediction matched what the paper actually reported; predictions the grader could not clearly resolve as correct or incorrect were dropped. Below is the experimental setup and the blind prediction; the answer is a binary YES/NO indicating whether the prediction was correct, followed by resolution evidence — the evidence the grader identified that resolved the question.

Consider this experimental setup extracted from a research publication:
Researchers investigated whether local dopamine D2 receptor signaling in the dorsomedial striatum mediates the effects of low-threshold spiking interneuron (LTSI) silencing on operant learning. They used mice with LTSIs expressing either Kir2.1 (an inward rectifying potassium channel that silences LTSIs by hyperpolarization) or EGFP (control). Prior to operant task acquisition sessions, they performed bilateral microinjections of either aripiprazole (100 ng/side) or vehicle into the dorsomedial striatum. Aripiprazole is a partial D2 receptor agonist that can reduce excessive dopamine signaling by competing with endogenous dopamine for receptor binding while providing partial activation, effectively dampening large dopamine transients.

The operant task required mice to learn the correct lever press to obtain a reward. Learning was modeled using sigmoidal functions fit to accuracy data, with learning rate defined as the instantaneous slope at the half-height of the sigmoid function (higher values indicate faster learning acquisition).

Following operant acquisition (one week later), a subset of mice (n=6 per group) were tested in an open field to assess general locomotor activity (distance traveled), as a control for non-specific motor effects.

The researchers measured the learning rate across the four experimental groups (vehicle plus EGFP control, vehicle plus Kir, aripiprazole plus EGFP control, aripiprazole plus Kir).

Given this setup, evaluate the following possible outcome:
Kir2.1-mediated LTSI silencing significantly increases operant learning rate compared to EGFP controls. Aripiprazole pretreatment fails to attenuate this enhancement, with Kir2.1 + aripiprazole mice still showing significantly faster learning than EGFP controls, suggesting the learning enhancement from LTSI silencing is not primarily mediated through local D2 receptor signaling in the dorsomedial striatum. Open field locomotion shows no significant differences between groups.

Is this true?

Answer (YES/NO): NO